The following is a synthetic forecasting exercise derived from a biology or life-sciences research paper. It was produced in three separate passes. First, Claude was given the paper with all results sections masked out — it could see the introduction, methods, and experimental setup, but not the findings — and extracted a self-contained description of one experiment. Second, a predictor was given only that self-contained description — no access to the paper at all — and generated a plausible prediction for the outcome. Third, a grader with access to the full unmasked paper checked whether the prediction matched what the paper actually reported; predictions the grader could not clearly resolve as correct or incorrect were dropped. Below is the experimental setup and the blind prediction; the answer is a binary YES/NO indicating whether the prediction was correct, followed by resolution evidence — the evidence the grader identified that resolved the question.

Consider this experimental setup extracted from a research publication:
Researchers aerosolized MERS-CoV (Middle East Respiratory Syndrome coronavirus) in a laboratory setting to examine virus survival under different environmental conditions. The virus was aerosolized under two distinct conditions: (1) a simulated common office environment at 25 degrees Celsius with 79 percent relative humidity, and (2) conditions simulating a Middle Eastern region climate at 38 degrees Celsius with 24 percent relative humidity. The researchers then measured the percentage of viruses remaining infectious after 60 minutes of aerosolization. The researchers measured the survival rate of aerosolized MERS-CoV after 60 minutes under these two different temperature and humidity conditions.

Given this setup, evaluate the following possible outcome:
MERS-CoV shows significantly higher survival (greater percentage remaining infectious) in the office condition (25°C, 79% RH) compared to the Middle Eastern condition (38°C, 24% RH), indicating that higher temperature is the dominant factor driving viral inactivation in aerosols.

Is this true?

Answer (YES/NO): NO